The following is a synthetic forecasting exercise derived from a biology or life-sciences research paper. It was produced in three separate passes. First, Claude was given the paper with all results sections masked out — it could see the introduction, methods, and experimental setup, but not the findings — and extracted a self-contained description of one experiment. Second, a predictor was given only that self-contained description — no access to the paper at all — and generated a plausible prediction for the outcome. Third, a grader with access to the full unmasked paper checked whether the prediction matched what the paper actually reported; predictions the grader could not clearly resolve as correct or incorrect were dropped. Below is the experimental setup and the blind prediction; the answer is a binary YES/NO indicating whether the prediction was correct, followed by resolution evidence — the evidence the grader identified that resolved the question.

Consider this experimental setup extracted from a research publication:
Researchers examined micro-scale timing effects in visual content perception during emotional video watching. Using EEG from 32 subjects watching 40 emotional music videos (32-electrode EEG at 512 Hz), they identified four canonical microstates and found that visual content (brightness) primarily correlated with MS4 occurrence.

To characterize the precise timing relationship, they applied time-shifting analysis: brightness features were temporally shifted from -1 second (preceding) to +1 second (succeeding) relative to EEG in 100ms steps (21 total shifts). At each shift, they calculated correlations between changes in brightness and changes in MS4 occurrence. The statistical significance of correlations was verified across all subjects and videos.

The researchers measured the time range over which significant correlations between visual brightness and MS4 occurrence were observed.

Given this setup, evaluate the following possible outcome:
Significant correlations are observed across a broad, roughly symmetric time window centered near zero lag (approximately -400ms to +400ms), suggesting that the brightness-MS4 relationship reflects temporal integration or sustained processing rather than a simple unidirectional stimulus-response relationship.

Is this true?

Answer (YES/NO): NO